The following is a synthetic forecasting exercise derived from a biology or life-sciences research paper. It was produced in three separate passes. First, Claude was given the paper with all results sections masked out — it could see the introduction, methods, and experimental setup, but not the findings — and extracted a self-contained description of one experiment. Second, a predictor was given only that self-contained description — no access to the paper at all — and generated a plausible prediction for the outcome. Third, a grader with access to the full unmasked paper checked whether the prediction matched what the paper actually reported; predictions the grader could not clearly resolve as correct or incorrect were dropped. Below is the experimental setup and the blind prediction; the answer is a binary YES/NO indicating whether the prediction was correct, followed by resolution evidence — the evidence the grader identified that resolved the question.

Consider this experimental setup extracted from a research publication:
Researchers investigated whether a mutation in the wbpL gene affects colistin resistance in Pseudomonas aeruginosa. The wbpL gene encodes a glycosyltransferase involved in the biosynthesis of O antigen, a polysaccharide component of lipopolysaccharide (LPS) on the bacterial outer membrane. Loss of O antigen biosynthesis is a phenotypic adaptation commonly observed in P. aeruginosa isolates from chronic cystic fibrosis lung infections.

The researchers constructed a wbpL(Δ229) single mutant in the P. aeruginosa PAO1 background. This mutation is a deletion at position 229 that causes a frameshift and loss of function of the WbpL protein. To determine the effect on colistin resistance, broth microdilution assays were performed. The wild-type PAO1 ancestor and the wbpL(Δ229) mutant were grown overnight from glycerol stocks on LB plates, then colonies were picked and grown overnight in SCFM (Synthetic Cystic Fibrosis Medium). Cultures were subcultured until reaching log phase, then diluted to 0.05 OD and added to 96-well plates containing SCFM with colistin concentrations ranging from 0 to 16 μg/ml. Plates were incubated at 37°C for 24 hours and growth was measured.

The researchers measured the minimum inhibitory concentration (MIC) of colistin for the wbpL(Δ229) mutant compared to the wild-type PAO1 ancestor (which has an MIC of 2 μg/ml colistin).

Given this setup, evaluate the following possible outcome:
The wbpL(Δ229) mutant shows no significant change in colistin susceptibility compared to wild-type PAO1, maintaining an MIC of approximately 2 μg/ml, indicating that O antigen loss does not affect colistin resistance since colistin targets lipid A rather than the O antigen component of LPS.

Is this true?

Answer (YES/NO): NO